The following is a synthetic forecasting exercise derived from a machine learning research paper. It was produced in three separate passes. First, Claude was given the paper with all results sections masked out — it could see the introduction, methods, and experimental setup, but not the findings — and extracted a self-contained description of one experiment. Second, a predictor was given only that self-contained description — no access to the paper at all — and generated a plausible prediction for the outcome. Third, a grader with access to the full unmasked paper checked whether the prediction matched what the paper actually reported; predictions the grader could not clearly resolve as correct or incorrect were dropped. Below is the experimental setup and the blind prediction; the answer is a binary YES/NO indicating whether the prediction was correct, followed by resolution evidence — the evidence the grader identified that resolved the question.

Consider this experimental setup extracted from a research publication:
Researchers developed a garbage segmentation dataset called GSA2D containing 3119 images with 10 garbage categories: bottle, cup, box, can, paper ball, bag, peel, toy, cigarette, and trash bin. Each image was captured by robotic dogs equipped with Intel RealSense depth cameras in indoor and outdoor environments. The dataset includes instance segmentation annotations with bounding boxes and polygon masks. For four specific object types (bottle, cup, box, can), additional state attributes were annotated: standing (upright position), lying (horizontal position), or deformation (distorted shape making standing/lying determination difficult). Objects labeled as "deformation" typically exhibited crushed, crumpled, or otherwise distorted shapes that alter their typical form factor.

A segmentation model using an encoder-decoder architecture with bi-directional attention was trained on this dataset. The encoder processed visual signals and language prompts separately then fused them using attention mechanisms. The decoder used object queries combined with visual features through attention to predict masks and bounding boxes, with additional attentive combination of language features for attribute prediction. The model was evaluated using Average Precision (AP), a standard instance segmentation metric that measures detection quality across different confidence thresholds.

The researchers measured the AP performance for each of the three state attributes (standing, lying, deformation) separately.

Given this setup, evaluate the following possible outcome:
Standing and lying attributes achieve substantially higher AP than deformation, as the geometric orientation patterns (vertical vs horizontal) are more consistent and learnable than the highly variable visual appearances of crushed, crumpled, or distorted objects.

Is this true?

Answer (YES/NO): YES